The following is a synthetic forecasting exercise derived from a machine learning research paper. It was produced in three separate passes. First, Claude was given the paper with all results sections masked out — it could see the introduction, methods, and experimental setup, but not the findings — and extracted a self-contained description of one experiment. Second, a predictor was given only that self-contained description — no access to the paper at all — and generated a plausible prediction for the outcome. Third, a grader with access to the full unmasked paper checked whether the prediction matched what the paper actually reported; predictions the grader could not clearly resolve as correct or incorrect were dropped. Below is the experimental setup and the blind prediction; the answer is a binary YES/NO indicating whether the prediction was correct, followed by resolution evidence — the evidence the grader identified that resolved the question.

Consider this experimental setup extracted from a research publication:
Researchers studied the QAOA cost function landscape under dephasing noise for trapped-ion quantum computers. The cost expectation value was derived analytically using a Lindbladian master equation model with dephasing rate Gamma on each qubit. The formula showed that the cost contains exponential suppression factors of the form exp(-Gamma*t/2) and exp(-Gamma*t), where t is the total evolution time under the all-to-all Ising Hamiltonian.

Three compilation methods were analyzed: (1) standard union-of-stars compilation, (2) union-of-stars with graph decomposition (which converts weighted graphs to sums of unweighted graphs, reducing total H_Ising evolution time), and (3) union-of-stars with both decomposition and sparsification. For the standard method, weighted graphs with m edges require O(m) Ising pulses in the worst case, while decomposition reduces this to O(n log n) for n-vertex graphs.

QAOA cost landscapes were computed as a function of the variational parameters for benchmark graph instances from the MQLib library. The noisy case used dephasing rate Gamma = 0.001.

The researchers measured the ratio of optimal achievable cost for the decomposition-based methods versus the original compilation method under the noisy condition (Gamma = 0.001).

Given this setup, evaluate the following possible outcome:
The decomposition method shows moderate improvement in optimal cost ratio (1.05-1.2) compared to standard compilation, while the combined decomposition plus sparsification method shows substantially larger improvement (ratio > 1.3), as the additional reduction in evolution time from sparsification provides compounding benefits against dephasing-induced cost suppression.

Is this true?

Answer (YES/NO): NO